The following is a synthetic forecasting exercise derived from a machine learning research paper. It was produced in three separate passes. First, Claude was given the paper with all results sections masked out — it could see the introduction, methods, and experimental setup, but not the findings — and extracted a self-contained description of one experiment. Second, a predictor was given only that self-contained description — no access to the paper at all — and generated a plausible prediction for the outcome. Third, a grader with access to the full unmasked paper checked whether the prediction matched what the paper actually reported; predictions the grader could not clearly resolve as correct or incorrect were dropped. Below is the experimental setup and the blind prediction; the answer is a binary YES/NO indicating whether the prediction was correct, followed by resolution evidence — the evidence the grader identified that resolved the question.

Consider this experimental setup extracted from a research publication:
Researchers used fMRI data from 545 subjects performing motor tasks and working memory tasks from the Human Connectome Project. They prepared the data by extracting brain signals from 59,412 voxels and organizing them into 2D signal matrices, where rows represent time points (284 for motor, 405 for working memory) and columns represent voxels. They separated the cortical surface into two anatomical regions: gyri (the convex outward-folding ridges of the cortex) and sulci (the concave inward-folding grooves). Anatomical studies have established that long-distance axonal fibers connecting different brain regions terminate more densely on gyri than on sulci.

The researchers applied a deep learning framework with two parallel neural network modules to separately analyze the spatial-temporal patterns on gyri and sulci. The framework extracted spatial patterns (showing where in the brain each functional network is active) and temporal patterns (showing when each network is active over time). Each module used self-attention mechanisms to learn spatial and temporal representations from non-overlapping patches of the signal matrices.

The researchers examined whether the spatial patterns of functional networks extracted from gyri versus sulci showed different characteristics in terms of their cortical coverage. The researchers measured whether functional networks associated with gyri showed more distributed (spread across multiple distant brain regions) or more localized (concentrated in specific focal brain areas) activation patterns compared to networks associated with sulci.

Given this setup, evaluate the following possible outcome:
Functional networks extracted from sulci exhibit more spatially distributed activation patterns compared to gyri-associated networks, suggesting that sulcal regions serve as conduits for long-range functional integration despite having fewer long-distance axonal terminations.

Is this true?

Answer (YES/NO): NO